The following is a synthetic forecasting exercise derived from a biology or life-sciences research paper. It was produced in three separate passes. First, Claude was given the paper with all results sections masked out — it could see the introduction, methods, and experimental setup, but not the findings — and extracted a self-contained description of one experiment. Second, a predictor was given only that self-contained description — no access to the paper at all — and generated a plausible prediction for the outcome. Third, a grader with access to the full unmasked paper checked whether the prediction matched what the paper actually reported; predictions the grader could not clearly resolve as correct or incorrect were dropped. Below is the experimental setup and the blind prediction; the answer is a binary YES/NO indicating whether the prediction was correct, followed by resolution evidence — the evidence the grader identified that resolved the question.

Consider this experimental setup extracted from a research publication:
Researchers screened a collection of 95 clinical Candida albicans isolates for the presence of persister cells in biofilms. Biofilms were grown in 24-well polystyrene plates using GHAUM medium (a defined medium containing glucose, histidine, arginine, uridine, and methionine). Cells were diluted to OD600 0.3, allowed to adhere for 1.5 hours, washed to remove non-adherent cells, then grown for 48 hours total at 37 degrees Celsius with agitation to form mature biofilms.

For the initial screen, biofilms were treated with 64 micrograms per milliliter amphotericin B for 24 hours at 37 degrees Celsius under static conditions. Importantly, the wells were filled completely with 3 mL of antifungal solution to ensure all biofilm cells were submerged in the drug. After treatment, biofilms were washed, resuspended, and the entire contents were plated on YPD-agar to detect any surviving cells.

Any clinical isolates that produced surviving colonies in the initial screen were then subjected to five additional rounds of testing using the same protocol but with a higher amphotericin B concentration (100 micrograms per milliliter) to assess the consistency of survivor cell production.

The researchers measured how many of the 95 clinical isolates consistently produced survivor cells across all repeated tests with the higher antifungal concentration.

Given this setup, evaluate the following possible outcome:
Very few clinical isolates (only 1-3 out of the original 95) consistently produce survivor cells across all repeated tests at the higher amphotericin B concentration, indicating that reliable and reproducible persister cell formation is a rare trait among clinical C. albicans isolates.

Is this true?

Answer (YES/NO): NO